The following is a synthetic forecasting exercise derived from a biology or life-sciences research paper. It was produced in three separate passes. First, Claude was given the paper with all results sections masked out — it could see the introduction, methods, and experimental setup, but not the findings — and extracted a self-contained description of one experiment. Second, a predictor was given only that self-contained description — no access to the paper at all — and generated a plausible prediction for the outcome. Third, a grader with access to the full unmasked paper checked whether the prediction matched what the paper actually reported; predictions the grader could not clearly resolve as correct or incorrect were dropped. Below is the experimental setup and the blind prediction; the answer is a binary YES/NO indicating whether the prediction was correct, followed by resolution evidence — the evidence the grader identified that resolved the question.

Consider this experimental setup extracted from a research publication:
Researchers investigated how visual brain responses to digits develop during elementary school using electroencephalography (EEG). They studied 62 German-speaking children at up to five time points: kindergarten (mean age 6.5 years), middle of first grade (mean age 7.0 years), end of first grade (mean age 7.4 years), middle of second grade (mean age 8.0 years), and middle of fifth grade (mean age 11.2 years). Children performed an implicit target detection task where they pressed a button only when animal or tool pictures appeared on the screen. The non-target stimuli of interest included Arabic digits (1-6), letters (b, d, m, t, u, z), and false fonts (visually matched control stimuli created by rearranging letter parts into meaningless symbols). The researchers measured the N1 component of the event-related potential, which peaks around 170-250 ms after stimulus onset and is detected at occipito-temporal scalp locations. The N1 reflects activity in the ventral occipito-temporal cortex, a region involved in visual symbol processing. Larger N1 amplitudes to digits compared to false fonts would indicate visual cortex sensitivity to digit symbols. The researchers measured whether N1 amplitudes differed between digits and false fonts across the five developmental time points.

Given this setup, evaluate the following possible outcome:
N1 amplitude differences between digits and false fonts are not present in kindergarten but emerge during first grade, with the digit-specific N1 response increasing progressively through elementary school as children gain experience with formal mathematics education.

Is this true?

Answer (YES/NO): NO